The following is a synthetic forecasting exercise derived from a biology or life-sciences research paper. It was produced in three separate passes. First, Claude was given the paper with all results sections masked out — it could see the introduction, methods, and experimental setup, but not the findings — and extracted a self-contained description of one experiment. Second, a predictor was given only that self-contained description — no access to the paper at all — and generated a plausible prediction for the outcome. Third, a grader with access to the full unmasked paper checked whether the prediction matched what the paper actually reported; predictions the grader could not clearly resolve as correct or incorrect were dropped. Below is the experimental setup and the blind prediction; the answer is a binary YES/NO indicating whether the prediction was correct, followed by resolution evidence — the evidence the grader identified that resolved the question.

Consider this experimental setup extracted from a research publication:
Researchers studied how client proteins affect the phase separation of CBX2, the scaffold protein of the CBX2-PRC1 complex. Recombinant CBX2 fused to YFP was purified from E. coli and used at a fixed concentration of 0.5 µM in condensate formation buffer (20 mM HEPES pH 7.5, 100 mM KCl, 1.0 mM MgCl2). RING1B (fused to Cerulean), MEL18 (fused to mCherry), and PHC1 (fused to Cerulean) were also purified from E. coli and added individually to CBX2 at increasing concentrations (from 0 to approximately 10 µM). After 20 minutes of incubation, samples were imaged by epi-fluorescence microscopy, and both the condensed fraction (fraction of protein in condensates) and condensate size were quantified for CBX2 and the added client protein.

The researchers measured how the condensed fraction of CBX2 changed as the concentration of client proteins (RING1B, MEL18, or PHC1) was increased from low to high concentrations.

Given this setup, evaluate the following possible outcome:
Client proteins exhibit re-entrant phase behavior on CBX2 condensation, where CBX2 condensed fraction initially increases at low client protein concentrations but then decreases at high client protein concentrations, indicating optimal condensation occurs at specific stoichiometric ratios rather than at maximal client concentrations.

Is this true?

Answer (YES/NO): YES